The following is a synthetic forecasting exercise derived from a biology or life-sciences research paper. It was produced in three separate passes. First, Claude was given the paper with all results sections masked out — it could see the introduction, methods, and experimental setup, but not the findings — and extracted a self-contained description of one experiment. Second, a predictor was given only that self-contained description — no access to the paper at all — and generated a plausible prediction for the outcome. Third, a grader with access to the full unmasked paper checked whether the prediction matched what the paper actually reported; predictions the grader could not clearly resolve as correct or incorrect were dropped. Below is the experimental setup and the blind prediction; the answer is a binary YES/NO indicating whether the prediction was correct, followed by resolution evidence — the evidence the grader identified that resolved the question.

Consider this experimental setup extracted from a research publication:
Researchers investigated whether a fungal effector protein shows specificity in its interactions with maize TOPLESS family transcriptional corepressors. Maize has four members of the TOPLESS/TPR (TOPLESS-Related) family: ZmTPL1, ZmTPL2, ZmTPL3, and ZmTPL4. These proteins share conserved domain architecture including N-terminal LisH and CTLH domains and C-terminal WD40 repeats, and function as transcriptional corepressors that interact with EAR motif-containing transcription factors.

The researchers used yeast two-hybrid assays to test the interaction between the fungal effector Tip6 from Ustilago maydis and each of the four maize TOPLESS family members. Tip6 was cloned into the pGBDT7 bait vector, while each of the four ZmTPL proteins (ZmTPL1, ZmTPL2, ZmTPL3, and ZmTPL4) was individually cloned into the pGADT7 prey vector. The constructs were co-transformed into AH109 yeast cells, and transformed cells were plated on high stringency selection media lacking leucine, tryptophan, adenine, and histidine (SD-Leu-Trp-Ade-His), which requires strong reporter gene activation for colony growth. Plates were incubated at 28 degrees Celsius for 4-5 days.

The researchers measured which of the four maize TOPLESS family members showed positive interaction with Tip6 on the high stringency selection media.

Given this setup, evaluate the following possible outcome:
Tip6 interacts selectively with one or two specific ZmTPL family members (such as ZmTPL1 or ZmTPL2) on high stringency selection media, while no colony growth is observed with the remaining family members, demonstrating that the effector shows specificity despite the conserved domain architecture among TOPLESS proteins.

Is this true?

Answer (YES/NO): YES